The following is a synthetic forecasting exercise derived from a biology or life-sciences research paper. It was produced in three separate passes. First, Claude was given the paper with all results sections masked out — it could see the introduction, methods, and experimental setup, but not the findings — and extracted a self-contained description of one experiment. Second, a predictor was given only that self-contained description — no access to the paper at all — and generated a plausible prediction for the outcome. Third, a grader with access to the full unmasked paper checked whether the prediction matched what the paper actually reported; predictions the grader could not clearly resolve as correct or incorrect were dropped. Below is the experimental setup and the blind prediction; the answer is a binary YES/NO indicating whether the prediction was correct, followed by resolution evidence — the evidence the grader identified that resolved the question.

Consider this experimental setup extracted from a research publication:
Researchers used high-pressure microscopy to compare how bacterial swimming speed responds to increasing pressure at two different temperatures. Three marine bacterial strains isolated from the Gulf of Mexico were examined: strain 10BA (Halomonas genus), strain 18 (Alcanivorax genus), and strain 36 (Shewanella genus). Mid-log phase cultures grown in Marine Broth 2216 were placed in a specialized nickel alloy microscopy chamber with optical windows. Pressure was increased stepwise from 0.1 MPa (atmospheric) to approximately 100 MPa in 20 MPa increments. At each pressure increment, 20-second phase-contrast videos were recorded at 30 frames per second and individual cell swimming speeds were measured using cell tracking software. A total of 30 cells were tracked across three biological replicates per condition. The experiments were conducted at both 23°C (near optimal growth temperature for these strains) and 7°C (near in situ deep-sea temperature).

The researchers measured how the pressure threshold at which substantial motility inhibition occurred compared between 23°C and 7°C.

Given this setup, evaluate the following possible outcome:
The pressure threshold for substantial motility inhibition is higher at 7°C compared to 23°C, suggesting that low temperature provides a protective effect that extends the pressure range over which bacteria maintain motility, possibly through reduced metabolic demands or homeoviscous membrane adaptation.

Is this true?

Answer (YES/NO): NO